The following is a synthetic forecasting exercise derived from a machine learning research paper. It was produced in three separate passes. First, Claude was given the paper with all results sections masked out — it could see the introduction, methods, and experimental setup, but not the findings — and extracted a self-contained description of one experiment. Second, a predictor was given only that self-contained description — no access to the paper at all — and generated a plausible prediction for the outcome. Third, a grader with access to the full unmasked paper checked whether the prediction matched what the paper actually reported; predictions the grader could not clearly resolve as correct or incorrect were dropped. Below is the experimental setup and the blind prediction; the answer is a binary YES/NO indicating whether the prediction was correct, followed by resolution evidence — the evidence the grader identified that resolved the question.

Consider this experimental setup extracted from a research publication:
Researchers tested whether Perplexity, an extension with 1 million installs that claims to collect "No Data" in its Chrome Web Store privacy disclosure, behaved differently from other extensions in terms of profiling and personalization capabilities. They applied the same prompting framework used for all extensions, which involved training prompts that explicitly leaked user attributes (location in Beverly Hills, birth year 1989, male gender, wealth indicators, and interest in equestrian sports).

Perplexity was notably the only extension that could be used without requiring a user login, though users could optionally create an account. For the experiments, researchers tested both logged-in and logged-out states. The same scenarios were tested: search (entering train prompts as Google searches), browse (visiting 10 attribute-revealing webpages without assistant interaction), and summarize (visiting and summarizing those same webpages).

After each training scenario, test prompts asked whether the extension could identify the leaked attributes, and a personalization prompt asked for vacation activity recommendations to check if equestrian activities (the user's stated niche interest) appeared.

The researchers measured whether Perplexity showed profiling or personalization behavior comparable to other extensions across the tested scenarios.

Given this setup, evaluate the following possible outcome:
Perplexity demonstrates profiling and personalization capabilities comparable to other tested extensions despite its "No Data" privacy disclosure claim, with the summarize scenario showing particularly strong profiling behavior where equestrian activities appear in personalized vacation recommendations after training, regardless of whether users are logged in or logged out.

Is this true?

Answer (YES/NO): NO